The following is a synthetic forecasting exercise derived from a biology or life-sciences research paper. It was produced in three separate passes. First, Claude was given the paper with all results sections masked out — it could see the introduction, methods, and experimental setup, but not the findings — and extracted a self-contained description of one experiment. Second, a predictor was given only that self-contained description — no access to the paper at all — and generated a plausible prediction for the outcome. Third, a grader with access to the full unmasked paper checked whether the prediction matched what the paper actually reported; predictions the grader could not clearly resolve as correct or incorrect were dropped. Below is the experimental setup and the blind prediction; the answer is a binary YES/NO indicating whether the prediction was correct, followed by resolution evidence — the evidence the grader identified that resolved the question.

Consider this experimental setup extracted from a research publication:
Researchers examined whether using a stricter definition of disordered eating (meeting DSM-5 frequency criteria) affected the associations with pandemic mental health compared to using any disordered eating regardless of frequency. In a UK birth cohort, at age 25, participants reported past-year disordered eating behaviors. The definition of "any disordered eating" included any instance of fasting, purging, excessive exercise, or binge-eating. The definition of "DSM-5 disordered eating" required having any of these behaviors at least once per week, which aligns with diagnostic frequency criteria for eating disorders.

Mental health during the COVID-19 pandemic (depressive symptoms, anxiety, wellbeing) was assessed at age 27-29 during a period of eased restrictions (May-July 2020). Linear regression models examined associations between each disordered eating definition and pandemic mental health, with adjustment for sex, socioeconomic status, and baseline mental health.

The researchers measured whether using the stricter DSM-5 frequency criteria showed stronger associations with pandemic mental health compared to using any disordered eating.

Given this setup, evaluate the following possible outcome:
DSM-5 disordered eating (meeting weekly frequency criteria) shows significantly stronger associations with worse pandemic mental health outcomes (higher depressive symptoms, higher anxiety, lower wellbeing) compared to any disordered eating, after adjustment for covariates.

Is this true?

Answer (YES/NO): NO